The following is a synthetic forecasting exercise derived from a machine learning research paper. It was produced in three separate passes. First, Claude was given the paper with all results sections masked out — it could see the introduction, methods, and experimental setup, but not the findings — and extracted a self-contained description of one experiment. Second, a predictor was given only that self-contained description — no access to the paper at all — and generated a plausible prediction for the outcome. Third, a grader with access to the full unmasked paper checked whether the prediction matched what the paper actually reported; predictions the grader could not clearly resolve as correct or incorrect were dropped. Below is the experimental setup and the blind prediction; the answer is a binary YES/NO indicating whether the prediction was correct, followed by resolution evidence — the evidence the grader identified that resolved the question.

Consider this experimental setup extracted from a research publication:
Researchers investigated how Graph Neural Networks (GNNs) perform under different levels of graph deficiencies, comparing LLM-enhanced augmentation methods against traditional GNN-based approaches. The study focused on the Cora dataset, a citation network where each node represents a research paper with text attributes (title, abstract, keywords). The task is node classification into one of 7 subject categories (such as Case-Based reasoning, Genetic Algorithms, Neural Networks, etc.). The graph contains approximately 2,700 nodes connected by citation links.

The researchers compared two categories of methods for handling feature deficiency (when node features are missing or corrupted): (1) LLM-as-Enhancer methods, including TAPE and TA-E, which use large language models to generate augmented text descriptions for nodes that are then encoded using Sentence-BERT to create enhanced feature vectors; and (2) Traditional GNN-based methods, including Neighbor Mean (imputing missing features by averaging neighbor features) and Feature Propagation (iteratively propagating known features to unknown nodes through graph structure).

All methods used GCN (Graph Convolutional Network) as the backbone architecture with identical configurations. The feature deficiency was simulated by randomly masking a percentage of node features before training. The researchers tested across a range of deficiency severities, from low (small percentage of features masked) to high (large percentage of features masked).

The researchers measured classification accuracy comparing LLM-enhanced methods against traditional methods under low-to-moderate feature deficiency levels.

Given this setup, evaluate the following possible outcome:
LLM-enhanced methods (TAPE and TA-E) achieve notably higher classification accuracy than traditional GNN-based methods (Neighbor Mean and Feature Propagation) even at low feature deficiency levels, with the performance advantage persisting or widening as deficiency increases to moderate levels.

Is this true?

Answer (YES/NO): NO